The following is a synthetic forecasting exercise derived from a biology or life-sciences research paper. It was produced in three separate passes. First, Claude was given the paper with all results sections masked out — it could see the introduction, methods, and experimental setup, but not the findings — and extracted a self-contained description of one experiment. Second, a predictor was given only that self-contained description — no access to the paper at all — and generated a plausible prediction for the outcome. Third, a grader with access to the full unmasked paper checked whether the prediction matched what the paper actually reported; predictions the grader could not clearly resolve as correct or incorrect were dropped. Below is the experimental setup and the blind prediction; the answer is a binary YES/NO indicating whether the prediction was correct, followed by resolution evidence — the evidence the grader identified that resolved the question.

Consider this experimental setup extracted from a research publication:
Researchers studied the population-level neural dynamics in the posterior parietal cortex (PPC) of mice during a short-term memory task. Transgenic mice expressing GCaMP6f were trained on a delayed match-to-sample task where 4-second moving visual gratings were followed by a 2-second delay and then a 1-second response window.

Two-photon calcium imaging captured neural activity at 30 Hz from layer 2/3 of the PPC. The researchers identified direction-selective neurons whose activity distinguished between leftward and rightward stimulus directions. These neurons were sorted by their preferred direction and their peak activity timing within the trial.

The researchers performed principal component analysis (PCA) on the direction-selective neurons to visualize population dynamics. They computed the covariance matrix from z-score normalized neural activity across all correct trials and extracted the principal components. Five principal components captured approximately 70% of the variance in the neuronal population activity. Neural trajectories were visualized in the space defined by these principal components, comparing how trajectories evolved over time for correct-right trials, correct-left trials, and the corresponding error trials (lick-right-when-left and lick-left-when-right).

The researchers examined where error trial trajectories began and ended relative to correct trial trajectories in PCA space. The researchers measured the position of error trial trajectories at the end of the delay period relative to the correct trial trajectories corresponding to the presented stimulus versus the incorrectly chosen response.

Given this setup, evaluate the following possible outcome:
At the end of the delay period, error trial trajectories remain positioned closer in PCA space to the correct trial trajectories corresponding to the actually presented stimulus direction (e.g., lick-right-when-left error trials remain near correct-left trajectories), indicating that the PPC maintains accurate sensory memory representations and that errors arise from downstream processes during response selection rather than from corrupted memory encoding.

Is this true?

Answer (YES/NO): NO